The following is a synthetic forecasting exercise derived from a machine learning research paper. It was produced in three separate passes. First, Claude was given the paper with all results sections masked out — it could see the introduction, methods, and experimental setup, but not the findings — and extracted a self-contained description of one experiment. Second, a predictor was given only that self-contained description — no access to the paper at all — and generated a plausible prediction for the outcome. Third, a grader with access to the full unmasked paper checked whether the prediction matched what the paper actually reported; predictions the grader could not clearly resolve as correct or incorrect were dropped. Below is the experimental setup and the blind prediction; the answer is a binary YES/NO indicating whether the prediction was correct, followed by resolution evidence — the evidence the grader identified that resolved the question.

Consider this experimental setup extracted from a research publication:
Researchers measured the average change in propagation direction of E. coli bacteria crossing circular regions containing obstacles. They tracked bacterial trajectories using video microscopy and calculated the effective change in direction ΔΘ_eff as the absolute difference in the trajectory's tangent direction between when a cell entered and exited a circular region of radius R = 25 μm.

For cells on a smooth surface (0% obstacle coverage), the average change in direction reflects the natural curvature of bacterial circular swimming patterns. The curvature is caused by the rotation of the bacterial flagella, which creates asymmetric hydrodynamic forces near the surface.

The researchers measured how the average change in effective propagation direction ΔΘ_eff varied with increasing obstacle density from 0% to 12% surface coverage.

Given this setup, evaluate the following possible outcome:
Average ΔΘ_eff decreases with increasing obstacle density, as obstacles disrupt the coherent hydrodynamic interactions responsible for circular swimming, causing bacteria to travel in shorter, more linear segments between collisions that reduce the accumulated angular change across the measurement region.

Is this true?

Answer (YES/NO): NO